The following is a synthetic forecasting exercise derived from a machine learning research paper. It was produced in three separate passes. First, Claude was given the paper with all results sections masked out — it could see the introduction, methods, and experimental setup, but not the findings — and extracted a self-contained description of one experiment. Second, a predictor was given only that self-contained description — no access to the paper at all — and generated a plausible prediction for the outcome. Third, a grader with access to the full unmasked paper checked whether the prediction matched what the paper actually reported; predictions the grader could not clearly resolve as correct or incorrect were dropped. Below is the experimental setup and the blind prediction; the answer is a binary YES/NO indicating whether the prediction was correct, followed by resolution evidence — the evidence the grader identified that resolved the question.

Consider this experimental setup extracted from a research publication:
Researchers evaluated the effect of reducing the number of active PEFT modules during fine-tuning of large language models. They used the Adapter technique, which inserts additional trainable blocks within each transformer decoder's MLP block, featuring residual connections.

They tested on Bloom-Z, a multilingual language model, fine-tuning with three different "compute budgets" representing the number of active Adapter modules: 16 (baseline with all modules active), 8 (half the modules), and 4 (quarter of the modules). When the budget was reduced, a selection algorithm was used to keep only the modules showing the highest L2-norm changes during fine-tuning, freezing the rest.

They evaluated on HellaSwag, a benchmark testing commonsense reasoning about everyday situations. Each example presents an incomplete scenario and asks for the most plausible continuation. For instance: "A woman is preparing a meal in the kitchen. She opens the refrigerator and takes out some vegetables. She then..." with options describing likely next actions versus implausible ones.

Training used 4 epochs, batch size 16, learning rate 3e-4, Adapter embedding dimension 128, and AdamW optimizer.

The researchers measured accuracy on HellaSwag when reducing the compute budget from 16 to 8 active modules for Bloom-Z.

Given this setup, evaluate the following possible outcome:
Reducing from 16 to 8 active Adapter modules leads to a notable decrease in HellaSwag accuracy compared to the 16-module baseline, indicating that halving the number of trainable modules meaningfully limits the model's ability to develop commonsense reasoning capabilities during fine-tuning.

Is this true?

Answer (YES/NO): NO